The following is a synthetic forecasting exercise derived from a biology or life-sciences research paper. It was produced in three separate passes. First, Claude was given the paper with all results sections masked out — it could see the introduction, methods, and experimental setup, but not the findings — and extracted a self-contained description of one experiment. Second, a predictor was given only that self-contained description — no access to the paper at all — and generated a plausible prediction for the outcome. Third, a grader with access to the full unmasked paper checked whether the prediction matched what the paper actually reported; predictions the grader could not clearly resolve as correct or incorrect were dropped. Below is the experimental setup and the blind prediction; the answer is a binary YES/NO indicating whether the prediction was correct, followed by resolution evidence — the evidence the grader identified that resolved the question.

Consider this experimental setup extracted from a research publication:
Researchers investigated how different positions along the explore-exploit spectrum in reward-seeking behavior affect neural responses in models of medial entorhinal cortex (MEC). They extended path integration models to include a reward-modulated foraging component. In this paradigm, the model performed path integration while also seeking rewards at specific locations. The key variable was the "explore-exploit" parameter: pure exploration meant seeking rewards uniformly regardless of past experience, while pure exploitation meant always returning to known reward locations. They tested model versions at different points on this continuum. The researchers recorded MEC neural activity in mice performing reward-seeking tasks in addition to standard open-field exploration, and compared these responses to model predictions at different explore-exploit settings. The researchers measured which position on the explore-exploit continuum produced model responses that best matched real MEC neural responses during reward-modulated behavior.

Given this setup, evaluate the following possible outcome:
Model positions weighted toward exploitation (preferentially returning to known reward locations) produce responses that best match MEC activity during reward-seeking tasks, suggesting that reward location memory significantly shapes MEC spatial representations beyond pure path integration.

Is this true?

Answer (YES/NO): NO